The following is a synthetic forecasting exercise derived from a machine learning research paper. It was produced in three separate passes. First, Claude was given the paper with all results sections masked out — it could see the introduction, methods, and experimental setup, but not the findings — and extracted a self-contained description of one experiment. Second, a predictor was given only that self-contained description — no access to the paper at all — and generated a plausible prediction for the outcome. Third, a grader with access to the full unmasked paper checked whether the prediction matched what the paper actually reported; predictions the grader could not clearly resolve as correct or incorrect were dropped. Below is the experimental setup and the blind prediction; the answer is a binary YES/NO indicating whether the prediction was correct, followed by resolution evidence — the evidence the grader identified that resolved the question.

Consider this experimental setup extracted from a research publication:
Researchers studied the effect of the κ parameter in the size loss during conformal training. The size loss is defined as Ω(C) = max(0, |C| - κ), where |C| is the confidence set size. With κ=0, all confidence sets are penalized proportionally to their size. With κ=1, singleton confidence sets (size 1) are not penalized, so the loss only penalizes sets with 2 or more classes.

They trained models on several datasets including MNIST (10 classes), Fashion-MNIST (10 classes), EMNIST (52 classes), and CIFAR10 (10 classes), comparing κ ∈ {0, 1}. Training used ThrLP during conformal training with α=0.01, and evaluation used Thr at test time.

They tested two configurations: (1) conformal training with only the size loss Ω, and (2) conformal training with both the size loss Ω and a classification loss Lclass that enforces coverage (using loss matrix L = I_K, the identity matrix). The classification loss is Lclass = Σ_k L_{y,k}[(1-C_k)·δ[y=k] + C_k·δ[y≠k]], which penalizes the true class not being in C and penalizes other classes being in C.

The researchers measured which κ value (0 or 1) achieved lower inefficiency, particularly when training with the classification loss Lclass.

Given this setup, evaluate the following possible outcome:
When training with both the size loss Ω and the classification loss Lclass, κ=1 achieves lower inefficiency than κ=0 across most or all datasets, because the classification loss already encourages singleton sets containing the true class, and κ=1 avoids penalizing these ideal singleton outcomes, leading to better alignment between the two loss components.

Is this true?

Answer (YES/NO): YES